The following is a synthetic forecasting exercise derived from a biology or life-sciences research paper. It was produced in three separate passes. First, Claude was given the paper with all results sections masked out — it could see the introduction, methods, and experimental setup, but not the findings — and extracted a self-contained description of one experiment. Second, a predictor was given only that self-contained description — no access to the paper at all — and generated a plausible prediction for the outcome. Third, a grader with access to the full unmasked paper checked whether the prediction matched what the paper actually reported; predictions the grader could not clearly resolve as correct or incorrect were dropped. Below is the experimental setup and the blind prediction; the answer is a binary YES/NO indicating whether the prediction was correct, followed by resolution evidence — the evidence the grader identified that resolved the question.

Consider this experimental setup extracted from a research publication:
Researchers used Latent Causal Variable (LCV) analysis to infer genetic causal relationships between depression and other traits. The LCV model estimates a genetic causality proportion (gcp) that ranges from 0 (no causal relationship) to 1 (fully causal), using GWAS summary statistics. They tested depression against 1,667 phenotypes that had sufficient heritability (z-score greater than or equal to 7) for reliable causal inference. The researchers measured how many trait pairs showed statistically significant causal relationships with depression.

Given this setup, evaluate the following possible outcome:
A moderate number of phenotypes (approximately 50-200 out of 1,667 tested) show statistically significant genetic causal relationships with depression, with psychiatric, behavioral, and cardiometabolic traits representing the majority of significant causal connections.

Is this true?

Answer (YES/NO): NO